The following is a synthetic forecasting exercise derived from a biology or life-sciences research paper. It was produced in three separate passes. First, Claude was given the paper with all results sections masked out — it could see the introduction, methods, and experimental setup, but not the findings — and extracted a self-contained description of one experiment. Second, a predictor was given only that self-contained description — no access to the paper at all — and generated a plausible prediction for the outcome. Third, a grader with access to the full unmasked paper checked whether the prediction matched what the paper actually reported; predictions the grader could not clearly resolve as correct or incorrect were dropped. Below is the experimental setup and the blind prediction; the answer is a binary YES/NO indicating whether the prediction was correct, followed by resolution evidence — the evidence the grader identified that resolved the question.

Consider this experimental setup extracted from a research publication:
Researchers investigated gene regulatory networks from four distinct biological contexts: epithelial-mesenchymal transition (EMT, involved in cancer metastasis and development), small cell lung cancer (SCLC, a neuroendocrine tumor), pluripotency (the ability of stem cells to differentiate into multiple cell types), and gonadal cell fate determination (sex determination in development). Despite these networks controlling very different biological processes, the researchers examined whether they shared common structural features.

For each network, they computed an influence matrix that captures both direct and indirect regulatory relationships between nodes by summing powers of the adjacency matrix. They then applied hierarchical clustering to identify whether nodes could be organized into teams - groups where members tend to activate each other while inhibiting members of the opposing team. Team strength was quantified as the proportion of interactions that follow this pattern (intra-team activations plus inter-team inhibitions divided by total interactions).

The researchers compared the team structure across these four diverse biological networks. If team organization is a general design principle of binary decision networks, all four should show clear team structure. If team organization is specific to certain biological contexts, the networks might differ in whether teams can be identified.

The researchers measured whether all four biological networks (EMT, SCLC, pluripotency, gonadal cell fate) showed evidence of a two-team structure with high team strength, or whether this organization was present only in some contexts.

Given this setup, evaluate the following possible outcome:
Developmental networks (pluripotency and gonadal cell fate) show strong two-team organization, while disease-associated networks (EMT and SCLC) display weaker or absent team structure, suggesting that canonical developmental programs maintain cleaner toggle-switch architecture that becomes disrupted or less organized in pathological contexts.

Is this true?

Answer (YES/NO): NO